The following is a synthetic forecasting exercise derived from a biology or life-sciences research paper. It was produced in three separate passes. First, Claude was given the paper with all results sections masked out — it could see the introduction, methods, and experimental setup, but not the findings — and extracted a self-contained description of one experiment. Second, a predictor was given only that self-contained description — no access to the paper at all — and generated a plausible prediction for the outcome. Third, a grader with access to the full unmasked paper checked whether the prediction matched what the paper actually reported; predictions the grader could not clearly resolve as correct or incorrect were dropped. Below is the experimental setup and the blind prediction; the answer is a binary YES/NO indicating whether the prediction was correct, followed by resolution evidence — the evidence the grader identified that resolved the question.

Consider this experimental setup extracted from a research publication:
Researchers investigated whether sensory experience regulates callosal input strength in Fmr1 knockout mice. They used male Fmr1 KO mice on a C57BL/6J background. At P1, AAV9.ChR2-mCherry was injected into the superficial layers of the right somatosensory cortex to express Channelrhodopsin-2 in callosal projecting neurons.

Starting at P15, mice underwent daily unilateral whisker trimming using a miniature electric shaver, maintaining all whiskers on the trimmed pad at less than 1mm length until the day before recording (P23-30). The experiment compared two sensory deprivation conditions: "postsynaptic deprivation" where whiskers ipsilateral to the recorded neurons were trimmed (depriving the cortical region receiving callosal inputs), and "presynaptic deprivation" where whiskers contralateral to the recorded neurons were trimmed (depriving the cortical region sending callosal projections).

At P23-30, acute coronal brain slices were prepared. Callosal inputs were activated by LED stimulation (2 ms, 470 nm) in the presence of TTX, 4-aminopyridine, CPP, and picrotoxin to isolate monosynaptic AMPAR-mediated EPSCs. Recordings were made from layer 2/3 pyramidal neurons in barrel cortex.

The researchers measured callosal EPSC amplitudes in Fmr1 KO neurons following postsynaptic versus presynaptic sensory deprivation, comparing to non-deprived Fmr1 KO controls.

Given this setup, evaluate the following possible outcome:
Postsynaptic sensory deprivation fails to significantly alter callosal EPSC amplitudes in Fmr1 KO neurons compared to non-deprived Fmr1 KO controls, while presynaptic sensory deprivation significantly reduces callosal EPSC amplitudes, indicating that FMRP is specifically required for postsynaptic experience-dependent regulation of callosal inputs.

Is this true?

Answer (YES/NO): NO